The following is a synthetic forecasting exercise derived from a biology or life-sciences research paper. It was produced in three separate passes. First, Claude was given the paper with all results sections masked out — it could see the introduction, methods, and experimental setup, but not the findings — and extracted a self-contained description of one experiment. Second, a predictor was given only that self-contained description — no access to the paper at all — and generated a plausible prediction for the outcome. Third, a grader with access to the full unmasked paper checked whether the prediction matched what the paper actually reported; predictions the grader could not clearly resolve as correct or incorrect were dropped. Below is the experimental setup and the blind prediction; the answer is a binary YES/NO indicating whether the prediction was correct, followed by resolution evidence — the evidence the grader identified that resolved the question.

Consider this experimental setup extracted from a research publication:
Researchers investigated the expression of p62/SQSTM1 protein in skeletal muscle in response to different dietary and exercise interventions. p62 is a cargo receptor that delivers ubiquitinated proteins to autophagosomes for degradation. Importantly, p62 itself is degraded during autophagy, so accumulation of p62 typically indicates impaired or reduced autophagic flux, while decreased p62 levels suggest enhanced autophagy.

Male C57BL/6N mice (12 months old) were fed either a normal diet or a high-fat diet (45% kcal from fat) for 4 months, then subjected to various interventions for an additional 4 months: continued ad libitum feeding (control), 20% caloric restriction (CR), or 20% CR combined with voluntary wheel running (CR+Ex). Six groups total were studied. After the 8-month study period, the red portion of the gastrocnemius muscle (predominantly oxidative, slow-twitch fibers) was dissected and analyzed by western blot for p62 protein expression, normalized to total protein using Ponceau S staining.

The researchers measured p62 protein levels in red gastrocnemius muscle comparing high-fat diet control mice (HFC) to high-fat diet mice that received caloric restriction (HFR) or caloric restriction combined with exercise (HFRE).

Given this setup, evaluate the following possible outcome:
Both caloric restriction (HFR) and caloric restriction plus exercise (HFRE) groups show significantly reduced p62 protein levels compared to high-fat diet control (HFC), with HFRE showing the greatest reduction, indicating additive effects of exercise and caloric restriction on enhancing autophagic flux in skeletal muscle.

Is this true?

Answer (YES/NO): NO